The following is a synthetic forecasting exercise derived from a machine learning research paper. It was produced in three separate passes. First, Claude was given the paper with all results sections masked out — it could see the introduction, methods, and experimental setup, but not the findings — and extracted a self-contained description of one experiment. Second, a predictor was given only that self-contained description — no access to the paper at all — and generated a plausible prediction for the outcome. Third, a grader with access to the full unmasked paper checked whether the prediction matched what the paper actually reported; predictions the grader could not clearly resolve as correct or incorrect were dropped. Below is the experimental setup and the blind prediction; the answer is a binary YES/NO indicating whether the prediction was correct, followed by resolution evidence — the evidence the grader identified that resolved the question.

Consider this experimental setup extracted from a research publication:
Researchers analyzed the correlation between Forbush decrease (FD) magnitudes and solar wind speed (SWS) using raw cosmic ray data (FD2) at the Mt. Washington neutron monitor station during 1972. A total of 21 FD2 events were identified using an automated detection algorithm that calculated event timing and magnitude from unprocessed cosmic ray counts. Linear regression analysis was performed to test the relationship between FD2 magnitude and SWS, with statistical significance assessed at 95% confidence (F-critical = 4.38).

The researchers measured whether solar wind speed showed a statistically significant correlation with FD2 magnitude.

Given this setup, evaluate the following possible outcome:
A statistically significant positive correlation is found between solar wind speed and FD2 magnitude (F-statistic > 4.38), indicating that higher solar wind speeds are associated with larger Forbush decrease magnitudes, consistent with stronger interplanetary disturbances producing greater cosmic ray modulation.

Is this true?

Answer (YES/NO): NO